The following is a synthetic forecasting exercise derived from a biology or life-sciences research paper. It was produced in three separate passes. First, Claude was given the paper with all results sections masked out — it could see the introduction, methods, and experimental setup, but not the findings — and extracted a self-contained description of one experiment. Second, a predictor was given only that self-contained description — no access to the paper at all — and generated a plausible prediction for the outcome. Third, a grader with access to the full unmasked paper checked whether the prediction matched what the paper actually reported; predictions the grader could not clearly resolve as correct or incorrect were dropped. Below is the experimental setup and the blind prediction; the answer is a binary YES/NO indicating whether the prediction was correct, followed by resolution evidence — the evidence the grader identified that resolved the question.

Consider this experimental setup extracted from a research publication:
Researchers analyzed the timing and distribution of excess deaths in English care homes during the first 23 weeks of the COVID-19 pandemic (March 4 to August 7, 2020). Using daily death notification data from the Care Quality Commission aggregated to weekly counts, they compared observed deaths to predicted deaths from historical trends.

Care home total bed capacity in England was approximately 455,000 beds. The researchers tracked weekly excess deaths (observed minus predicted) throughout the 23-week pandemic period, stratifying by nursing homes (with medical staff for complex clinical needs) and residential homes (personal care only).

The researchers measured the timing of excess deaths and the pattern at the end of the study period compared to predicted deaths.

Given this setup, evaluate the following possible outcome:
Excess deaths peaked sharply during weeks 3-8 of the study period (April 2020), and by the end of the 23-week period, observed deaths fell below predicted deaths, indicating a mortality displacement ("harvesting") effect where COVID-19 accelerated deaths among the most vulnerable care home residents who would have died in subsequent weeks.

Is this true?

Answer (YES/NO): NO